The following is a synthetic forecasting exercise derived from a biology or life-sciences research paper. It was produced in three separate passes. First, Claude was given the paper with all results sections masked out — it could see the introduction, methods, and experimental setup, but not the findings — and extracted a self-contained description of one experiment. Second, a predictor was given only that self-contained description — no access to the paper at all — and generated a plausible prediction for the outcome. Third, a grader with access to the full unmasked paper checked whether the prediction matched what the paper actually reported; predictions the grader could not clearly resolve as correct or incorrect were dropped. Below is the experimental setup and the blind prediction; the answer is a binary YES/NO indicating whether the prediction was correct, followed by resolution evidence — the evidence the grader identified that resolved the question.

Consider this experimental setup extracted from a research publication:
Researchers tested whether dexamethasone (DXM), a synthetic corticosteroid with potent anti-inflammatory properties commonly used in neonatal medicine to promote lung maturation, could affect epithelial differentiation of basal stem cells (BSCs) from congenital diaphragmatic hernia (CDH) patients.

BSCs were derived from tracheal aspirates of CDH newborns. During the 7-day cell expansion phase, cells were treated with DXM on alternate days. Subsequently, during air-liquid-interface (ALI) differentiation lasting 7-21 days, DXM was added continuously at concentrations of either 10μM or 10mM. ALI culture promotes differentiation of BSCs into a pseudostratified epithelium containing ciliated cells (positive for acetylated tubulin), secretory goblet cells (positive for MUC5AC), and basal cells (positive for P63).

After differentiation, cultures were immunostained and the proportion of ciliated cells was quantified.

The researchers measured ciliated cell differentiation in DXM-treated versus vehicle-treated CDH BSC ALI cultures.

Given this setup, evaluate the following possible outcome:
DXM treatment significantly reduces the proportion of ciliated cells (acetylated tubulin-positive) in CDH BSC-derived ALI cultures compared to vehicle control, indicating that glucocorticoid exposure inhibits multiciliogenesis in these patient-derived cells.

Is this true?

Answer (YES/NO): NO